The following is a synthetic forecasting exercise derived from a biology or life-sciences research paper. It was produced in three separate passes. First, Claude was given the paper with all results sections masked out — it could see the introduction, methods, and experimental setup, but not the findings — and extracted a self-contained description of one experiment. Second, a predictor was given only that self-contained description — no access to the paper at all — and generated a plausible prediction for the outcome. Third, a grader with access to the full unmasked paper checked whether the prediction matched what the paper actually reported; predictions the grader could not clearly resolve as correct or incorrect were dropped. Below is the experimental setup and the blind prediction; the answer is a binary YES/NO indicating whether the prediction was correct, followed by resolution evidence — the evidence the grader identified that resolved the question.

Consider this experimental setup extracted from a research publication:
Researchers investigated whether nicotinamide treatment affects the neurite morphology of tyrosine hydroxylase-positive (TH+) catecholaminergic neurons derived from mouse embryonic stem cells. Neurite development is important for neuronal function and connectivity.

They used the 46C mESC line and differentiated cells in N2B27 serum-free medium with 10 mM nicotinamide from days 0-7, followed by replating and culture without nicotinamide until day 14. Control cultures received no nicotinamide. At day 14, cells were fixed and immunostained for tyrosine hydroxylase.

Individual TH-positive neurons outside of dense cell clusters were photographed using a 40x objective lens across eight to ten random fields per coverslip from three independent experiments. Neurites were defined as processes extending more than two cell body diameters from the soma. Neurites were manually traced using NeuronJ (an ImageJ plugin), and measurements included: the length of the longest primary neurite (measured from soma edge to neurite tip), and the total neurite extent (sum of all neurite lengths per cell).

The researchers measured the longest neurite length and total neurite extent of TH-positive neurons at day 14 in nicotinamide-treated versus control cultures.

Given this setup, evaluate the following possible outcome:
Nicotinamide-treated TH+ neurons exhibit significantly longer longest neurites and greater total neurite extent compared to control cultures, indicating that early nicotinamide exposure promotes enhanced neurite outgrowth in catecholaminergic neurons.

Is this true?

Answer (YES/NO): YES